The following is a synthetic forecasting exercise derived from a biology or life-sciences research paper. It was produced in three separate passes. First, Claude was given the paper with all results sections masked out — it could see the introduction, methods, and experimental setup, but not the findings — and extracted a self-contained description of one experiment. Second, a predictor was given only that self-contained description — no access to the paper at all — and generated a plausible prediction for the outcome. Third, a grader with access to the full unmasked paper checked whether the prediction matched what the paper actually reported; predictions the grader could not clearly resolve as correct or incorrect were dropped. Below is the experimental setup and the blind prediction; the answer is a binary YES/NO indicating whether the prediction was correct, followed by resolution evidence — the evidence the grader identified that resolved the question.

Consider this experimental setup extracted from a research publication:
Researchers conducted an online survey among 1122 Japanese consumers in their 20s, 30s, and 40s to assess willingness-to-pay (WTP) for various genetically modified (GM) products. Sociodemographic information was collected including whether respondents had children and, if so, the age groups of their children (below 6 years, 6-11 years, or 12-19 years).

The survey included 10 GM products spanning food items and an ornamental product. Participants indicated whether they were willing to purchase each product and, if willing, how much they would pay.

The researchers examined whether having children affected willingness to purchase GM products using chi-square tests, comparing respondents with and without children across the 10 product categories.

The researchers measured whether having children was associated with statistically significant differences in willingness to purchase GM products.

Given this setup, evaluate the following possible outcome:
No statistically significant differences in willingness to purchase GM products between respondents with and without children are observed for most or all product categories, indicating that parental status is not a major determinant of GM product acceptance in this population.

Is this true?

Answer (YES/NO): YES